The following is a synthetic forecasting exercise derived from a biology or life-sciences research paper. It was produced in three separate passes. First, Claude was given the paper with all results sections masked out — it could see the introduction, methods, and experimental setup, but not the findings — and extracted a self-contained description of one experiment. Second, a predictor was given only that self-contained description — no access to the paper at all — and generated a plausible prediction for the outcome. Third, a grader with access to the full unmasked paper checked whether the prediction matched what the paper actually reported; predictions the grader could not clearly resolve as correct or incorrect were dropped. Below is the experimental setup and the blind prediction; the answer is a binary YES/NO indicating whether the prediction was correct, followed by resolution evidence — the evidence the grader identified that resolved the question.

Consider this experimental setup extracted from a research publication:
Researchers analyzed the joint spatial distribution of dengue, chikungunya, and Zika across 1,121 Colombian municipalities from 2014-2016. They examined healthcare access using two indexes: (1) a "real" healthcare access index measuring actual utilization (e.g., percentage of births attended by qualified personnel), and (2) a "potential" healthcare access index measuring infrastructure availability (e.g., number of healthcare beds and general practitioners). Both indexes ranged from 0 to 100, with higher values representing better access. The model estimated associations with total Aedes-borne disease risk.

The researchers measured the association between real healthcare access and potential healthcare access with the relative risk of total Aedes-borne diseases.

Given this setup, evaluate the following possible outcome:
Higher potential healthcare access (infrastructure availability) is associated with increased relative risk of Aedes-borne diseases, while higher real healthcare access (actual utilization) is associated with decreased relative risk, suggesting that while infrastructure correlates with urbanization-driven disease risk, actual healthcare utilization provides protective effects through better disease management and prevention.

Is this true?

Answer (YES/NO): NO